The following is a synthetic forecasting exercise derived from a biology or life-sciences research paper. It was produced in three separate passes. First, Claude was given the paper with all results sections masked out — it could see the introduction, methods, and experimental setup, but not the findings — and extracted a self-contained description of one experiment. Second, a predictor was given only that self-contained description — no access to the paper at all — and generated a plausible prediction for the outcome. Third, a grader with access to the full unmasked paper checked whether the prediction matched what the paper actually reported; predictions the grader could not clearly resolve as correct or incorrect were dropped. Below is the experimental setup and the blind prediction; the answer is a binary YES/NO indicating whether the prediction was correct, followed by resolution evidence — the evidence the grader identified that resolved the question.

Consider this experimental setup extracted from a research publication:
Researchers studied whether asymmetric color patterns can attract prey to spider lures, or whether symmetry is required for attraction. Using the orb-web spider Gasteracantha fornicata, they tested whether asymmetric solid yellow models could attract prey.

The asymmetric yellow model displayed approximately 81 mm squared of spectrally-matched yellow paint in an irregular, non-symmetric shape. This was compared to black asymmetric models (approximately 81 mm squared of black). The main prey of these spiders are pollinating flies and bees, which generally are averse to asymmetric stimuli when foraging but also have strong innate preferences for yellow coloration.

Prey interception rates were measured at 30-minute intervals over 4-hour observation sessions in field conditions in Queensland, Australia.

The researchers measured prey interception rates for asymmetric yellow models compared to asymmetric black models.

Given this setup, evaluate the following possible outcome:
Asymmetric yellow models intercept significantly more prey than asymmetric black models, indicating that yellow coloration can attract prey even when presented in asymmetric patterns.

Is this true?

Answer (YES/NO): YES